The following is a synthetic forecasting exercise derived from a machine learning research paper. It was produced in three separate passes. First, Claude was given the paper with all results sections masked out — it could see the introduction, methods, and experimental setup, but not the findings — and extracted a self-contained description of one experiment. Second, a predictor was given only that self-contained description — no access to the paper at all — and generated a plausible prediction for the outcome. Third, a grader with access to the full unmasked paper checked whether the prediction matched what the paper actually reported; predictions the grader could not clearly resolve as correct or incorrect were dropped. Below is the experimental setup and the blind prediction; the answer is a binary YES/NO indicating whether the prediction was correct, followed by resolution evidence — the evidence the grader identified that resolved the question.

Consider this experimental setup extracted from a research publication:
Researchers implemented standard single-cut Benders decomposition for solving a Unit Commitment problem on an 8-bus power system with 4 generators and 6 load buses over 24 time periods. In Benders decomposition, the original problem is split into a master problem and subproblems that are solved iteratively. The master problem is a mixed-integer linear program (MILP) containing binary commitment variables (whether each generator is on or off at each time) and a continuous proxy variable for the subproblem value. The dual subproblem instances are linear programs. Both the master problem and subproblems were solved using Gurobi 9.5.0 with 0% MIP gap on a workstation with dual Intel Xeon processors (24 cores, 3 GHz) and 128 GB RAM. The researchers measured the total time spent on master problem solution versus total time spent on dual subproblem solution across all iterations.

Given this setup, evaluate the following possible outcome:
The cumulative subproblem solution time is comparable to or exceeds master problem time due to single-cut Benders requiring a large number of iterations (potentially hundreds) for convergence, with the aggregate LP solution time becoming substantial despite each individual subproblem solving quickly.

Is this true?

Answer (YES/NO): YES